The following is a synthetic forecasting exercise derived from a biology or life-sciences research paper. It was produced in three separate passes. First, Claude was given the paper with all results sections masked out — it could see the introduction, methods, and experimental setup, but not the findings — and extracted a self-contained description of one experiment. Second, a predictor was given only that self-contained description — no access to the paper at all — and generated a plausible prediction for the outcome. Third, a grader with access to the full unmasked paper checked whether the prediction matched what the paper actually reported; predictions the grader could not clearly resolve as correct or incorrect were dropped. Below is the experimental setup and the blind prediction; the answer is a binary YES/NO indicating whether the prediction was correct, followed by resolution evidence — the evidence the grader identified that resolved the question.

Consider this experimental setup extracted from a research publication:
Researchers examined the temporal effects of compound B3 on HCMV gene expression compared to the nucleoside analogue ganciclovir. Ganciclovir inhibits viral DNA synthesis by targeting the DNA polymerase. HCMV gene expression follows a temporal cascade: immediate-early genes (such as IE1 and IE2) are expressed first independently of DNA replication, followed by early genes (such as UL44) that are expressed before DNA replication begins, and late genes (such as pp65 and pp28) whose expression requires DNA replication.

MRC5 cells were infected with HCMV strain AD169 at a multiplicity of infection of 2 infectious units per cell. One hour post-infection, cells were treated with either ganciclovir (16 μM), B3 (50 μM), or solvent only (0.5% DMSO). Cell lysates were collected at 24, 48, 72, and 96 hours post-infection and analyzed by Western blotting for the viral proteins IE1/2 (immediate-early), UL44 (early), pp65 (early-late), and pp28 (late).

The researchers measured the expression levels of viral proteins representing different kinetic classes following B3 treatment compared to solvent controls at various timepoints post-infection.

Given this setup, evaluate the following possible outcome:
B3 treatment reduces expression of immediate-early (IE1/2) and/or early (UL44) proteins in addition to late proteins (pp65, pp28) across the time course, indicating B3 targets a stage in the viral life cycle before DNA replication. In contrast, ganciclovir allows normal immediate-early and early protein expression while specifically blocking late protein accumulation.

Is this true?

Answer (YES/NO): NO